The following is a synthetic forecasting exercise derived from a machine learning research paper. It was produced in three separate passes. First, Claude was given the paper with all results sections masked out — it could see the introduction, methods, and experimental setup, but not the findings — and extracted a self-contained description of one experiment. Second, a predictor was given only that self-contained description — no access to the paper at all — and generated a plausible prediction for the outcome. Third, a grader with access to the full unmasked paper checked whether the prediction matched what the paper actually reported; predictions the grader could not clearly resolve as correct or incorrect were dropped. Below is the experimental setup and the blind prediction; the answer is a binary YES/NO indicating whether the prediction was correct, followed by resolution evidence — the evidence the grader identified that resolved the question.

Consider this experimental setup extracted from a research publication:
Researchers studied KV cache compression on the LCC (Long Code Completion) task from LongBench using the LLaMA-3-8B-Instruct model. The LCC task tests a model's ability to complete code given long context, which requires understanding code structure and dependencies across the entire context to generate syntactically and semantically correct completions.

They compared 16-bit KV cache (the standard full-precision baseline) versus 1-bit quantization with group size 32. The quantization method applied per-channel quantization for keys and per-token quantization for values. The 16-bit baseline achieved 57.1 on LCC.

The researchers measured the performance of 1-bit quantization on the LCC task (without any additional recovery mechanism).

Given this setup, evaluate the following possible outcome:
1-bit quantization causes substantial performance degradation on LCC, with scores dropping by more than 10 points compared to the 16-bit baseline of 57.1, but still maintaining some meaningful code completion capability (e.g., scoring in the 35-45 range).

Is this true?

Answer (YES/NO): NO